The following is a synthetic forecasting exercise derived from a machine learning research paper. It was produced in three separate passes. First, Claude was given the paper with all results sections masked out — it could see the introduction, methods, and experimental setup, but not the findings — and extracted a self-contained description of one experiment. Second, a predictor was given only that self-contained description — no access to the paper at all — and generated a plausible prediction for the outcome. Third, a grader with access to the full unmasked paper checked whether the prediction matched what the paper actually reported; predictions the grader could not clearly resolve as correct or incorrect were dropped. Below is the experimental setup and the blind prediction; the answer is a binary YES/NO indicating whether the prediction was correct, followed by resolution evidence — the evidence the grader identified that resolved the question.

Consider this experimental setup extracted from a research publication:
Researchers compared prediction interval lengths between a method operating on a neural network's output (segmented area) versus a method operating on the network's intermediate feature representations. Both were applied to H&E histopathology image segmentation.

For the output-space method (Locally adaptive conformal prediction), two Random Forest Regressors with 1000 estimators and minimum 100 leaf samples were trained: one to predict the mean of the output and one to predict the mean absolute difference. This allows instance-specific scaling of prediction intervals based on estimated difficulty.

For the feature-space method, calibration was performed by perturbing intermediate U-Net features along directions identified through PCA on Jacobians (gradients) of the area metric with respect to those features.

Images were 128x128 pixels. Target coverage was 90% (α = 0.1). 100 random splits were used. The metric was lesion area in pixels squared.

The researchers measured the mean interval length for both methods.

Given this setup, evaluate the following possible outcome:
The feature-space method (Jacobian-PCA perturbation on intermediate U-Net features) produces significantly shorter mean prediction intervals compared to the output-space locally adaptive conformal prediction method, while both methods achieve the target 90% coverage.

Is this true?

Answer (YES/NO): YES